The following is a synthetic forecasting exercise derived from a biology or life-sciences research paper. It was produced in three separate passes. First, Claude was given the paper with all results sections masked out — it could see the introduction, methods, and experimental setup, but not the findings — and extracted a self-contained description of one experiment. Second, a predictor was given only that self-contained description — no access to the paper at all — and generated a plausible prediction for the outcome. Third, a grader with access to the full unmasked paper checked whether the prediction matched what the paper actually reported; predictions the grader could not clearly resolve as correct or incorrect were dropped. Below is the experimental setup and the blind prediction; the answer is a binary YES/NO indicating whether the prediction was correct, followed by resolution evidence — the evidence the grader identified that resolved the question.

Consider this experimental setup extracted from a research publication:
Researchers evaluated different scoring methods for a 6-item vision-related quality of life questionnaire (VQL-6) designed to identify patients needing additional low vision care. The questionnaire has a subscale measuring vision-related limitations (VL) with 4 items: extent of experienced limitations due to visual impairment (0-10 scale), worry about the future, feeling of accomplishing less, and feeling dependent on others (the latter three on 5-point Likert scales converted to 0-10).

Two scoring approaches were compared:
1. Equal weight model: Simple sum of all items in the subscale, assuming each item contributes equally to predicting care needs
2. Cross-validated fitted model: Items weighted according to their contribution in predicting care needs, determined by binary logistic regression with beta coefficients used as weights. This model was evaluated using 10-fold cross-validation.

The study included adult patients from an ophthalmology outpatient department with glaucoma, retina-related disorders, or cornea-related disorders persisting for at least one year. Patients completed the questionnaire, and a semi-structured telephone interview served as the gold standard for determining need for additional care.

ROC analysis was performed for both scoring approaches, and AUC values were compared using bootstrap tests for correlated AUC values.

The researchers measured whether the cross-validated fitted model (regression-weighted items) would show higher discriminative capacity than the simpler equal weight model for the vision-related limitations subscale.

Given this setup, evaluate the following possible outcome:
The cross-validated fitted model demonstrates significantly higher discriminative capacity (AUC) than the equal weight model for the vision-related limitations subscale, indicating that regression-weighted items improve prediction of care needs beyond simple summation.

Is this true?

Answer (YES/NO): NO